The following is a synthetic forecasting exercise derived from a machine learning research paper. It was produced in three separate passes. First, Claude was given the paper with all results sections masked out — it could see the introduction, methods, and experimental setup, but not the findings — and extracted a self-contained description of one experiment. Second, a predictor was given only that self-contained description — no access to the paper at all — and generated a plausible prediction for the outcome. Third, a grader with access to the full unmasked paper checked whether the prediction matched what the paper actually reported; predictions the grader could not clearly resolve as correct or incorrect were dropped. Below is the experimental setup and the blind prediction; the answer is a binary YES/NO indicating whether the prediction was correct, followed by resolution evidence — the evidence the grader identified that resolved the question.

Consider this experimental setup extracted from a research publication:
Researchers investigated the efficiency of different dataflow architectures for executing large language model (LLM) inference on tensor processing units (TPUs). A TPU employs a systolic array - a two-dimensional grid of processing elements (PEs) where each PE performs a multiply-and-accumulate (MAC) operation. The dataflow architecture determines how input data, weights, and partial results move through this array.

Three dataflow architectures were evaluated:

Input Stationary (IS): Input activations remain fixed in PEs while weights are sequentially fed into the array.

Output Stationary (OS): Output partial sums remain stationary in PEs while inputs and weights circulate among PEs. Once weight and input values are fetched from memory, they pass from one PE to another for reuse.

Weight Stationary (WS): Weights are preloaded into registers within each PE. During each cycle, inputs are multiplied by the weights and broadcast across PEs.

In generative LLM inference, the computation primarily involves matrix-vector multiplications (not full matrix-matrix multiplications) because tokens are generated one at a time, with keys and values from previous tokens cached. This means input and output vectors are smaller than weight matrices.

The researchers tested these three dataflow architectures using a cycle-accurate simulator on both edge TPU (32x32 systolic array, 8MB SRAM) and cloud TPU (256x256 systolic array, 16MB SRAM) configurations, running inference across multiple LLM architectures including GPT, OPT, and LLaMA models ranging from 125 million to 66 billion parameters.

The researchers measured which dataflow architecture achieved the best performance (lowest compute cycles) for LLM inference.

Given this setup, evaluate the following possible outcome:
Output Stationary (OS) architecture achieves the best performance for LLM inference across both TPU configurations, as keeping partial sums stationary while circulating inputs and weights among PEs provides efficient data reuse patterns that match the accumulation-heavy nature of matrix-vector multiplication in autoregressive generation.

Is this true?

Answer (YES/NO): YES